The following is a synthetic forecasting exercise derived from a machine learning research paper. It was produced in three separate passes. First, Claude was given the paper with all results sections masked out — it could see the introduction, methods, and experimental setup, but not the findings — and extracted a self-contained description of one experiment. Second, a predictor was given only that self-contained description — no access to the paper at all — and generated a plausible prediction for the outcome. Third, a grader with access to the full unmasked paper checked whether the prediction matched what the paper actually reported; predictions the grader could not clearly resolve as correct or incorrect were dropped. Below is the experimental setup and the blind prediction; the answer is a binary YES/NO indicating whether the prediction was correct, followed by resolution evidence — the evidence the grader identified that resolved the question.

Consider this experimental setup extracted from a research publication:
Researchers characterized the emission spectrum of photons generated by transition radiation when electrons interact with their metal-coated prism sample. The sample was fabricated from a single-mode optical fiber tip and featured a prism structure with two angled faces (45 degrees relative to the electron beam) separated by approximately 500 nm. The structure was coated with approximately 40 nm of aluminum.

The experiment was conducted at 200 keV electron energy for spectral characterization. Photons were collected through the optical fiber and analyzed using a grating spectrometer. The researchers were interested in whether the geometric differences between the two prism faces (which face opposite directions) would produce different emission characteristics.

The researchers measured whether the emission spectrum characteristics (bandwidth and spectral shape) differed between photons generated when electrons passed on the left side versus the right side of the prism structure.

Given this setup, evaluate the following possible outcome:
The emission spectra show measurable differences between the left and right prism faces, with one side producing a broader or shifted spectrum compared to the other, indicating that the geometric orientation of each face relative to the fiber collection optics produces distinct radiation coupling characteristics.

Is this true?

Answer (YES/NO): NO